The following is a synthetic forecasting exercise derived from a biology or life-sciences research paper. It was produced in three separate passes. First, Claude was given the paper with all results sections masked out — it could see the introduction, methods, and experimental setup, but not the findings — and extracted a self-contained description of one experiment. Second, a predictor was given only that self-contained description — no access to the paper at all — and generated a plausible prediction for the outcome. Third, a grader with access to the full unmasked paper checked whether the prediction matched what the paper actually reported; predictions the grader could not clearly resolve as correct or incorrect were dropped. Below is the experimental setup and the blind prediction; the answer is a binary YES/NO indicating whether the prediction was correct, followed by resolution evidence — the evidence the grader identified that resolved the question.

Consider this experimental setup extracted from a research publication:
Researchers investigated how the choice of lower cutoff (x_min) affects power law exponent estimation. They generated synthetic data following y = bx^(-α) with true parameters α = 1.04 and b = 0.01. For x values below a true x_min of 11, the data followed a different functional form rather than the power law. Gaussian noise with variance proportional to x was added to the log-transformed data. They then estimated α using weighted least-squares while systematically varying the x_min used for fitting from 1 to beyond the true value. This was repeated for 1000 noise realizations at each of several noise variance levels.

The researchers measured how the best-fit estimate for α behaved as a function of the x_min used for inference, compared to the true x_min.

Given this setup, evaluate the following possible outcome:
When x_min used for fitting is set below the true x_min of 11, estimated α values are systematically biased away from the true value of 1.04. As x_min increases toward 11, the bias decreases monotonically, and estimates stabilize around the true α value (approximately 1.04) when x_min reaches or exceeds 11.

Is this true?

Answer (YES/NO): NO